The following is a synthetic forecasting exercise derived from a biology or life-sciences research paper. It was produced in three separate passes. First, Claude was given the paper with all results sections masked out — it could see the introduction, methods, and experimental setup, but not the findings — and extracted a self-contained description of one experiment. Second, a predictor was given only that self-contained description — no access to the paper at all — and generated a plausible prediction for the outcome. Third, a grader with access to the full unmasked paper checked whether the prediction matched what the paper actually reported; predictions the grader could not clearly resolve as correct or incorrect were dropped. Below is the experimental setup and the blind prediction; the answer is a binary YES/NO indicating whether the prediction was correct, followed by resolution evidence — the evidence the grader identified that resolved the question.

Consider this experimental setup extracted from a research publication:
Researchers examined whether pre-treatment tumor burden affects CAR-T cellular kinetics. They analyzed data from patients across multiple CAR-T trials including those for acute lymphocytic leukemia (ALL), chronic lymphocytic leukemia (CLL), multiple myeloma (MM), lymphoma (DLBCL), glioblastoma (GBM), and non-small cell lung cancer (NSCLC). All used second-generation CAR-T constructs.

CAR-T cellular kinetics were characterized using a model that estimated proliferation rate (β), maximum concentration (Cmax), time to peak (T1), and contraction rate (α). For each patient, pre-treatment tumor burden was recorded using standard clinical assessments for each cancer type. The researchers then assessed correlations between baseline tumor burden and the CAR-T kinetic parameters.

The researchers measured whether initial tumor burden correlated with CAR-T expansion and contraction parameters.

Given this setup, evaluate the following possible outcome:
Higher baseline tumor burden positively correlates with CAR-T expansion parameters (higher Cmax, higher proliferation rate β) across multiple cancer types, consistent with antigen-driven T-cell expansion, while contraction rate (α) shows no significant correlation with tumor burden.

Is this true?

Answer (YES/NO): NO